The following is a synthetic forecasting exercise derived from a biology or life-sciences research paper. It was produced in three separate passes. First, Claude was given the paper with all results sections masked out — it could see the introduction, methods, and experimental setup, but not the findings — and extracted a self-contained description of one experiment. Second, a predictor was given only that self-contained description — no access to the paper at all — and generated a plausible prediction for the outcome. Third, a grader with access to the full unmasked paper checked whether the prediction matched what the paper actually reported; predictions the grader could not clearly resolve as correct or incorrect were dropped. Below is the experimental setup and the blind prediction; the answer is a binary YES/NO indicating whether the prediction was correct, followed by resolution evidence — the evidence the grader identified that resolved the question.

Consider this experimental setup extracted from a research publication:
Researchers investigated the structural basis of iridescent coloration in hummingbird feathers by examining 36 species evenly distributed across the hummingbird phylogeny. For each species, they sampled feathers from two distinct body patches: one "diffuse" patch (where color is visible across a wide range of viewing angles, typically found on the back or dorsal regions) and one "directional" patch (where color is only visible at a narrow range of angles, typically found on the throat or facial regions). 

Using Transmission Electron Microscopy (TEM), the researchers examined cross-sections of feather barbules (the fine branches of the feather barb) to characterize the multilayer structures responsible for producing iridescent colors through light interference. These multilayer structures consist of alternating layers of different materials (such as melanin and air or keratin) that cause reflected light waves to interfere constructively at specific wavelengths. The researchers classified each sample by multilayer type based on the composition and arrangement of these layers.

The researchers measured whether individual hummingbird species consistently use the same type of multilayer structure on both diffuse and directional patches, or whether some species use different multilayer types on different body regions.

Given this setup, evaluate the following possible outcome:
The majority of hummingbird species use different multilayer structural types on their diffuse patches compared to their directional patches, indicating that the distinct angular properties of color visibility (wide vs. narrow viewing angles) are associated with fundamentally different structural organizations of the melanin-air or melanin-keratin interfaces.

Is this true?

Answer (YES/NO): NO